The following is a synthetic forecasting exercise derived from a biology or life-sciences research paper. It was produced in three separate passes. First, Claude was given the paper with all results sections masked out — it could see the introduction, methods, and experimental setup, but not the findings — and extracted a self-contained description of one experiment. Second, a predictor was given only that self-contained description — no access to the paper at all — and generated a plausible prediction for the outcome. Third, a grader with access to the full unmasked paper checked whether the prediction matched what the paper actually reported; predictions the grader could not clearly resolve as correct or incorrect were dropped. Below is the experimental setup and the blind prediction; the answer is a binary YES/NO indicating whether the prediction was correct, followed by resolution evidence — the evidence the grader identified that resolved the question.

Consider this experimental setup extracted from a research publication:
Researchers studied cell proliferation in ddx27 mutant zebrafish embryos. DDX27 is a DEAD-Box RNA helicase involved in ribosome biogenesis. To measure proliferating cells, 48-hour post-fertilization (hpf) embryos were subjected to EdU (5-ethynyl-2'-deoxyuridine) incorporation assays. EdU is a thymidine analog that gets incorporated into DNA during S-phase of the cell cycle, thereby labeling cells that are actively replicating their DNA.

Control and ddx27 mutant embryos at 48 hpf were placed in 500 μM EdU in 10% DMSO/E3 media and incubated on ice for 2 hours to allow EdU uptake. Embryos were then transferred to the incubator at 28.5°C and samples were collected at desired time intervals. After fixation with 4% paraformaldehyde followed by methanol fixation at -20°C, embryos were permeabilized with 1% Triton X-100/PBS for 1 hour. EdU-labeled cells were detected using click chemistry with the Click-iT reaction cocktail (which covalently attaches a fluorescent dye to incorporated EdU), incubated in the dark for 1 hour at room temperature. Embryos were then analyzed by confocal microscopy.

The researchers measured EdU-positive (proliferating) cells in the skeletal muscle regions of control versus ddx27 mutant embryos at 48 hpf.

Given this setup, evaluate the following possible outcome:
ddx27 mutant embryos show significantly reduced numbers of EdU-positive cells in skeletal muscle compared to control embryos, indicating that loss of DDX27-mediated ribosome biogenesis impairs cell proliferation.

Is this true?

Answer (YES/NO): YES